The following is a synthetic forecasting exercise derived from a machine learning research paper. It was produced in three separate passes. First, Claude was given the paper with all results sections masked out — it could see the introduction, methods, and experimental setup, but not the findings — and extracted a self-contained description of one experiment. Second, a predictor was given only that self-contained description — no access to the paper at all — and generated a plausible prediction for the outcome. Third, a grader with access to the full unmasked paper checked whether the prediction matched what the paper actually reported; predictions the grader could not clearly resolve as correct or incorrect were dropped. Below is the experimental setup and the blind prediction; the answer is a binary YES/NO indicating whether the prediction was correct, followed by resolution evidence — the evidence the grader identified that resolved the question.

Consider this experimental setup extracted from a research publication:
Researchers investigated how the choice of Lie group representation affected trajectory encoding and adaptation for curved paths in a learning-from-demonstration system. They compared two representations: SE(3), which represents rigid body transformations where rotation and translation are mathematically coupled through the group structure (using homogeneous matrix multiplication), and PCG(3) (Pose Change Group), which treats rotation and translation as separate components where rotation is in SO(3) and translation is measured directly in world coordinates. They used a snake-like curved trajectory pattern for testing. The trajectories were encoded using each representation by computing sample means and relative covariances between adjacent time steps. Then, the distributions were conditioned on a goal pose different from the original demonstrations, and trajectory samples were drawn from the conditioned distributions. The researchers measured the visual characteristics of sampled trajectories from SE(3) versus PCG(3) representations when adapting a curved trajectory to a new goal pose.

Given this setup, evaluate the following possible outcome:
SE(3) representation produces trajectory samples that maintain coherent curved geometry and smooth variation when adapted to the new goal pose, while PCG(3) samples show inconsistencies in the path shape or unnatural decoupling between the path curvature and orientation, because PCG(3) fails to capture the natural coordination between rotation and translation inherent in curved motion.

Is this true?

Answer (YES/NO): NO